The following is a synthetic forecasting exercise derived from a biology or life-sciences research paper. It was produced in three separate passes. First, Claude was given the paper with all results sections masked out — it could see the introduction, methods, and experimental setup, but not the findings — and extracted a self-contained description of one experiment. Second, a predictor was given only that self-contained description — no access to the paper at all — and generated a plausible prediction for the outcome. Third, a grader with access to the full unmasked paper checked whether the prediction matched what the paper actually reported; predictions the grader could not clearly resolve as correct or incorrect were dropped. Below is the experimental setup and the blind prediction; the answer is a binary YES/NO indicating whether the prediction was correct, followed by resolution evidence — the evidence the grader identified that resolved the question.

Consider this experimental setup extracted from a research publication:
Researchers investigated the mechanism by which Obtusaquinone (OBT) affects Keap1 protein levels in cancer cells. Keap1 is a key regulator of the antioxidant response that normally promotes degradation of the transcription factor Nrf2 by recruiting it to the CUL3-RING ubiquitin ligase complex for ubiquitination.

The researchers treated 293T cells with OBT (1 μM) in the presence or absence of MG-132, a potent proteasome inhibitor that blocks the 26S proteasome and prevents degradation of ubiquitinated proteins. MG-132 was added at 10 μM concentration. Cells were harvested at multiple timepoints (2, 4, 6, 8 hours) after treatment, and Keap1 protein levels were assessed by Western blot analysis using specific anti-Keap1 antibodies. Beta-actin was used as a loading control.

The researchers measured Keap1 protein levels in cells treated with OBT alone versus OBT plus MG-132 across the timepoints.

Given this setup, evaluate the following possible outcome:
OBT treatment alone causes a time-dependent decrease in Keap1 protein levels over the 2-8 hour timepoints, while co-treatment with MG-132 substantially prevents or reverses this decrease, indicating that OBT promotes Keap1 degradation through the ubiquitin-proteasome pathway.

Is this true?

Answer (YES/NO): YES